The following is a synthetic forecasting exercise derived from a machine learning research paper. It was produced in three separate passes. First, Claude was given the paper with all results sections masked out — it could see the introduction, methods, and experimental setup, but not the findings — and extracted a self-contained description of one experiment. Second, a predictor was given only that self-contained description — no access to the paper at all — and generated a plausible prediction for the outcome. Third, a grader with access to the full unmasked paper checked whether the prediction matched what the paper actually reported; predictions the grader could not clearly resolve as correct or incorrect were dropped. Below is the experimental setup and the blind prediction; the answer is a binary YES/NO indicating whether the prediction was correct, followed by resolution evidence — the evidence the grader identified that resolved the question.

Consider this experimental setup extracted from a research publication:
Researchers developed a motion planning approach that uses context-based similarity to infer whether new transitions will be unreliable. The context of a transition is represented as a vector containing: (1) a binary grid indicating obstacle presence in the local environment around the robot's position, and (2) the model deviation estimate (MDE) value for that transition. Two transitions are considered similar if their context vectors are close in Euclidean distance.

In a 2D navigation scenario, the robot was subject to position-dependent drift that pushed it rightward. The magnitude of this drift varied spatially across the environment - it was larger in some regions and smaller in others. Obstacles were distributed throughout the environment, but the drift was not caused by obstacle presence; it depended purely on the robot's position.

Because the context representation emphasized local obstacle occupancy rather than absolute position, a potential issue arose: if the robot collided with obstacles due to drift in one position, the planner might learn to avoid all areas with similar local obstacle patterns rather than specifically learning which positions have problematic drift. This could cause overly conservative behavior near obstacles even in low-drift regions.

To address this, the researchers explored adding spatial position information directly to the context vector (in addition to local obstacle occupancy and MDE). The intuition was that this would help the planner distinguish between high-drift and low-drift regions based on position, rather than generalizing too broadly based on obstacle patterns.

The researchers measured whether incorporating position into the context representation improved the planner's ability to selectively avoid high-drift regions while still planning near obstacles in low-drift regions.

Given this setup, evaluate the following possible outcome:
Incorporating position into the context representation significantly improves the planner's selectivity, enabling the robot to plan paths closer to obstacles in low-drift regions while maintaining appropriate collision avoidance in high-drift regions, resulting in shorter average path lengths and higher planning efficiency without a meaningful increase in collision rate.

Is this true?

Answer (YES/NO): NO